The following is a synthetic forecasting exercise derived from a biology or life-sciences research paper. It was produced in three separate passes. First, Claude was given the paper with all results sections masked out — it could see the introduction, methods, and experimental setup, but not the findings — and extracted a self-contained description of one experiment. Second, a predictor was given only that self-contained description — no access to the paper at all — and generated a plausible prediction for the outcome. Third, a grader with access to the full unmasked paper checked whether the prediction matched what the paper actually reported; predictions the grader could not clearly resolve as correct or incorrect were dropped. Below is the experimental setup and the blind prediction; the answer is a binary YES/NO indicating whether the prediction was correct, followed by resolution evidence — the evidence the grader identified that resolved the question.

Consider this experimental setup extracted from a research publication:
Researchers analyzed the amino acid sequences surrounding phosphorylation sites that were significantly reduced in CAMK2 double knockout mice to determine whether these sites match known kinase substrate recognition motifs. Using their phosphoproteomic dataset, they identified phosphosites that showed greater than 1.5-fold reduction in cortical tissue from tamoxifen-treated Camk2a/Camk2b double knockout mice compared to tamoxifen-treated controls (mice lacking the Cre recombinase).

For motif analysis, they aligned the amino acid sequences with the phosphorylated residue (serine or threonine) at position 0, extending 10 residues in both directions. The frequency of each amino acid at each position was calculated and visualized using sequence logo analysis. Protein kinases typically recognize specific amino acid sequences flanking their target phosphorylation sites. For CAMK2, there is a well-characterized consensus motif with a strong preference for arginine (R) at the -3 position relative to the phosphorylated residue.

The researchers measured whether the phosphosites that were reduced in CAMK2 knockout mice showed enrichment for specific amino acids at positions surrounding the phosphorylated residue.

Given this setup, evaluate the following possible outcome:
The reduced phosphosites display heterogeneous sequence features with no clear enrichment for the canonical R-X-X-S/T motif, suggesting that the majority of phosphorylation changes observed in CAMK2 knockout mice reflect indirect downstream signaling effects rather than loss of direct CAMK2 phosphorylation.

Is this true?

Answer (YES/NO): NO